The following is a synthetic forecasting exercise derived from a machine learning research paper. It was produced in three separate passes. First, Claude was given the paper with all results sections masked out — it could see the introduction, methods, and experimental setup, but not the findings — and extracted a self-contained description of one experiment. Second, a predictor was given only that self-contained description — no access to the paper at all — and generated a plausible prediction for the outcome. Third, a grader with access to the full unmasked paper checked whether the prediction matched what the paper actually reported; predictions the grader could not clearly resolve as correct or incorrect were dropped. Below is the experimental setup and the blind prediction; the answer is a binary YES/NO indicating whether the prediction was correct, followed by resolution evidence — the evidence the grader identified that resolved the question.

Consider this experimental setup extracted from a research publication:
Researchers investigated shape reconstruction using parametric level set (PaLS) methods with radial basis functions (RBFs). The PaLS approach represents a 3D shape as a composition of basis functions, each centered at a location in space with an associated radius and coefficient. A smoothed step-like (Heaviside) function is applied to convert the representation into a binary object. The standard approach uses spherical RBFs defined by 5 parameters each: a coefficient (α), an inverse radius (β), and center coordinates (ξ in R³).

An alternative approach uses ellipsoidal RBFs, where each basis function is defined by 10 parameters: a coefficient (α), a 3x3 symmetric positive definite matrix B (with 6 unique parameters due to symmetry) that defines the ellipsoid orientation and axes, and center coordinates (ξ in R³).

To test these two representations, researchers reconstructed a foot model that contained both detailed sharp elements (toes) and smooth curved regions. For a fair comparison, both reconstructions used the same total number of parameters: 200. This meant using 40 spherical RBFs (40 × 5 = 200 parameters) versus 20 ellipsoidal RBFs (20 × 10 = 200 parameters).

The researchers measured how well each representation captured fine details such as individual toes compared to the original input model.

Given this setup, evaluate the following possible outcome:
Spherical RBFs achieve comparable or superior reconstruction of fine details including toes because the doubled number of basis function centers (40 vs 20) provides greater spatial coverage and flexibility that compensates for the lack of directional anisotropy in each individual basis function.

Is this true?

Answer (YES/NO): NO